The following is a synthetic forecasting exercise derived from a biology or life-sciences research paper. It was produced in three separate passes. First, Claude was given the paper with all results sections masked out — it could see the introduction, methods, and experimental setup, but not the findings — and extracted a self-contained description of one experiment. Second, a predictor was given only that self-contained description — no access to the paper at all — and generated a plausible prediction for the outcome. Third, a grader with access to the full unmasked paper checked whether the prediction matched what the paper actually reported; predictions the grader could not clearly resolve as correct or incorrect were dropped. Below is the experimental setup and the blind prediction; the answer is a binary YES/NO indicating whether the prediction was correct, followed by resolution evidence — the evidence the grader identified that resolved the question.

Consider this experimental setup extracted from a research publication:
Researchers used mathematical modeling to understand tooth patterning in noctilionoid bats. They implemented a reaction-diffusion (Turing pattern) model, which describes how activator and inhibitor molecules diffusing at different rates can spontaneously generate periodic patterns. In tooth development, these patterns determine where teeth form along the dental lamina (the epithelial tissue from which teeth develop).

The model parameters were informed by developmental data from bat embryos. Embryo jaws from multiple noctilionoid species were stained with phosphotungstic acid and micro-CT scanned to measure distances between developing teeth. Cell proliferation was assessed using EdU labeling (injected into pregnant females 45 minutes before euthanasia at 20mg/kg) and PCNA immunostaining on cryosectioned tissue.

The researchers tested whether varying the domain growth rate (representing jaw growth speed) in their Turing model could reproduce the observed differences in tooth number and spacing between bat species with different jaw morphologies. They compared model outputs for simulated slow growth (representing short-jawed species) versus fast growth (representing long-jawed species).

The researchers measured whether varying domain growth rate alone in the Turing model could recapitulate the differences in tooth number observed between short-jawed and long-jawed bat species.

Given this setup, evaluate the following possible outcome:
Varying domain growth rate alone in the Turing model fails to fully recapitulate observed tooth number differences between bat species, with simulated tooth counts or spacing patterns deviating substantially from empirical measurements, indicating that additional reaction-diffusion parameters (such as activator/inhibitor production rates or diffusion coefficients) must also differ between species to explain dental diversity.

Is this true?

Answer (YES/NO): NO